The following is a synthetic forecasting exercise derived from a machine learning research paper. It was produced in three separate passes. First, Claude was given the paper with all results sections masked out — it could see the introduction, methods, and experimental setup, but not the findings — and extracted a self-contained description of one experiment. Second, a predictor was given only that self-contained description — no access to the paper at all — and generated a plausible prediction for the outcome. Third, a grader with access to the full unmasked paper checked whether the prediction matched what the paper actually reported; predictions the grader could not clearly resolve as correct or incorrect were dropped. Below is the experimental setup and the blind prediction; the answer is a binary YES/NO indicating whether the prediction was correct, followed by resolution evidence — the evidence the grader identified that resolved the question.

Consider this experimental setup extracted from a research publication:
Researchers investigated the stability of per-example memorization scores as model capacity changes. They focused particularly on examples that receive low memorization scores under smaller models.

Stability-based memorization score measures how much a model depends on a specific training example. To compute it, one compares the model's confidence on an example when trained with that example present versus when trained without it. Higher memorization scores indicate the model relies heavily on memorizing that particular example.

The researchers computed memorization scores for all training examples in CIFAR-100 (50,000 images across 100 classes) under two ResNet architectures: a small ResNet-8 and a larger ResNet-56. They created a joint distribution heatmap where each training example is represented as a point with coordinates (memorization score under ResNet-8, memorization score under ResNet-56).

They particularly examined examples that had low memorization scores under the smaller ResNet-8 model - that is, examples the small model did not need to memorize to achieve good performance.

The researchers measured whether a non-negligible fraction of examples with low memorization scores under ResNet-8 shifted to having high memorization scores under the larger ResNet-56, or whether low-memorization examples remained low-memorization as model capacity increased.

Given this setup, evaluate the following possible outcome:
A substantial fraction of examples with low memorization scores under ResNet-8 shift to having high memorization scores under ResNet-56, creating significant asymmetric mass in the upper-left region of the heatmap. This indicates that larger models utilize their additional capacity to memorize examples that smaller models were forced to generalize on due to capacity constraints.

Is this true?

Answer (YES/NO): YES